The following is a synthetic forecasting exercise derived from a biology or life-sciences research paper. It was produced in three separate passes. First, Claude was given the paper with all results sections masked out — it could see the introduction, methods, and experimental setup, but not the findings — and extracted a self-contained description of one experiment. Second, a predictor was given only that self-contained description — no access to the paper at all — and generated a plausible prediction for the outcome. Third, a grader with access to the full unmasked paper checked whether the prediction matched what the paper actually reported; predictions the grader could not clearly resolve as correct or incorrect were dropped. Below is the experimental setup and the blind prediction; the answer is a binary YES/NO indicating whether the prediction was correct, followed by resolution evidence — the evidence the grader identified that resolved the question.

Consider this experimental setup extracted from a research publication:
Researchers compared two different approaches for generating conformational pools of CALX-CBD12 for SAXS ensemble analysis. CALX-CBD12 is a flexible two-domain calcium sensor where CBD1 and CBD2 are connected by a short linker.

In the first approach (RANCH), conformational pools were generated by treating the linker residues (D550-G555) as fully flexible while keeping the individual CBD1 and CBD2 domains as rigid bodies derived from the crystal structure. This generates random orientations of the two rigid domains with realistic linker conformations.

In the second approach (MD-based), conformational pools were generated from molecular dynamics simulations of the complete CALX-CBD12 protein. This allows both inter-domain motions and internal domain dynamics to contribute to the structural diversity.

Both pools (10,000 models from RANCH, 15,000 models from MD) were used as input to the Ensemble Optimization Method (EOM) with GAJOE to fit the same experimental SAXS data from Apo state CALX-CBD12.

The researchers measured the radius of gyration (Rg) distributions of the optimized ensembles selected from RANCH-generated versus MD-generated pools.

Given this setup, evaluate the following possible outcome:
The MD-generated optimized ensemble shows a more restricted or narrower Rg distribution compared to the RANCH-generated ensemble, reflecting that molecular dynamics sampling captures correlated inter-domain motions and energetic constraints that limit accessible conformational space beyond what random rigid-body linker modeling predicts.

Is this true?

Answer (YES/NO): NO